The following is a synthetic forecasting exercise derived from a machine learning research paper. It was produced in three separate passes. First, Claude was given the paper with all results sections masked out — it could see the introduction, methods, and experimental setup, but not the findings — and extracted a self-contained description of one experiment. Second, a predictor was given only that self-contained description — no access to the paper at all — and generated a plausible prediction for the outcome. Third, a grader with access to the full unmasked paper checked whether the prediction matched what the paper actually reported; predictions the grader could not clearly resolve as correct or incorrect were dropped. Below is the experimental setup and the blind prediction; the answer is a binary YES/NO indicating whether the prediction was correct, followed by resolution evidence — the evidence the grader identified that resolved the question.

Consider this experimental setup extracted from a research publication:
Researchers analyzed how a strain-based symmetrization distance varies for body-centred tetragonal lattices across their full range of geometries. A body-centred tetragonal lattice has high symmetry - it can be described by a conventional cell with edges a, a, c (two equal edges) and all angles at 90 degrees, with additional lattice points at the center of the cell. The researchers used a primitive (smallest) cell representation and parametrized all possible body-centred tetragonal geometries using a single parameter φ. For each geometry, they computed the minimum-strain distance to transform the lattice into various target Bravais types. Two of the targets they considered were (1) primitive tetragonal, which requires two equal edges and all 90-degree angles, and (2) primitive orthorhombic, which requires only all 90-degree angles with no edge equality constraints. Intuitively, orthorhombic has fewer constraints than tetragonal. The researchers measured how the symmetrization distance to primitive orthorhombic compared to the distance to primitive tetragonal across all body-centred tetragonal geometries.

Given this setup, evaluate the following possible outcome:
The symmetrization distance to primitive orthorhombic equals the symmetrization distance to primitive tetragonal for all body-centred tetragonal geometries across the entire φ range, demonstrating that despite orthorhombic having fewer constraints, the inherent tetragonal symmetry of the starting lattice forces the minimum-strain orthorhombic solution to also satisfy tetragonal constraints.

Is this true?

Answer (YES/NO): YES